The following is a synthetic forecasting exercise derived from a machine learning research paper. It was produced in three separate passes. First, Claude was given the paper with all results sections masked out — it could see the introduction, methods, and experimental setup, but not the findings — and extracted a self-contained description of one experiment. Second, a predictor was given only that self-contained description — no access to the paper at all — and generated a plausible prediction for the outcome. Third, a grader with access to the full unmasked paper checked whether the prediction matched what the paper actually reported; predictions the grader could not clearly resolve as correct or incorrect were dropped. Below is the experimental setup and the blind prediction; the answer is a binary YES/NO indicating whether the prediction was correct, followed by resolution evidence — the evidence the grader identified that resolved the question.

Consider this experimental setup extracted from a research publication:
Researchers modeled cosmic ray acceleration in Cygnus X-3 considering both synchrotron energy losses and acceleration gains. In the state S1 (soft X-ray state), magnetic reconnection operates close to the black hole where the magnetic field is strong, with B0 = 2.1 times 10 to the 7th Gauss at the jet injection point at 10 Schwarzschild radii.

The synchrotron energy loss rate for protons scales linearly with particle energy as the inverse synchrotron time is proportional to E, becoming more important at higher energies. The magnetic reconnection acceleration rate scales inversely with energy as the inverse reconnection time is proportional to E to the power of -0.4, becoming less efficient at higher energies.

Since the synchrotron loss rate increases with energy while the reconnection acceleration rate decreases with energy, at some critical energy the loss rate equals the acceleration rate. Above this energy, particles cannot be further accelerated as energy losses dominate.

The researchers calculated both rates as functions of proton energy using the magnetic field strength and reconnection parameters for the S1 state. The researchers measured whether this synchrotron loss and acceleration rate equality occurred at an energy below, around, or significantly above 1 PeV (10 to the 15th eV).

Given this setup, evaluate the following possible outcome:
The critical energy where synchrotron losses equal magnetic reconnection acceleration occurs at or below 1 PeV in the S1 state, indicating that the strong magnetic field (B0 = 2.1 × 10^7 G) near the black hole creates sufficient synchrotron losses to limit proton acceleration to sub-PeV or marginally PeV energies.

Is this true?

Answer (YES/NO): NO